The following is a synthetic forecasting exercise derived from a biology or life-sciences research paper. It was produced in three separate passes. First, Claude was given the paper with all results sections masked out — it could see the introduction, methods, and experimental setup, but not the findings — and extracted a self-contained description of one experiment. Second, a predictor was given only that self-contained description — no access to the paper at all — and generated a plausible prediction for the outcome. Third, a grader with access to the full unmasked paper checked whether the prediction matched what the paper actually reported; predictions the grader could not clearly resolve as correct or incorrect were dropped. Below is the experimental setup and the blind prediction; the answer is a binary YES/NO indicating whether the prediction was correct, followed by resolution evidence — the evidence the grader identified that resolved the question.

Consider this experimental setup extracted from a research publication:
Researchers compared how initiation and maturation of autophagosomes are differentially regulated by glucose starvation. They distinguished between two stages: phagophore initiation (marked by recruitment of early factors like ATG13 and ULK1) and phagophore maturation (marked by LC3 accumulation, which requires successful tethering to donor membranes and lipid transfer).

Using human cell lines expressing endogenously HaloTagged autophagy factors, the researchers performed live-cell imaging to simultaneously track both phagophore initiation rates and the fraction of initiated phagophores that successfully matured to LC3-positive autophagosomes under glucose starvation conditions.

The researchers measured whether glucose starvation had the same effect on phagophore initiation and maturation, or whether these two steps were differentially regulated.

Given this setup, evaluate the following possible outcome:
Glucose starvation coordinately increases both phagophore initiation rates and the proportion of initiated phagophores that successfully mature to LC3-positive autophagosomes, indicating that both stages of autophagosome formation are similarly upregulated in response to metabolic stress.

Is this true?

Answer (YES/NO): NO